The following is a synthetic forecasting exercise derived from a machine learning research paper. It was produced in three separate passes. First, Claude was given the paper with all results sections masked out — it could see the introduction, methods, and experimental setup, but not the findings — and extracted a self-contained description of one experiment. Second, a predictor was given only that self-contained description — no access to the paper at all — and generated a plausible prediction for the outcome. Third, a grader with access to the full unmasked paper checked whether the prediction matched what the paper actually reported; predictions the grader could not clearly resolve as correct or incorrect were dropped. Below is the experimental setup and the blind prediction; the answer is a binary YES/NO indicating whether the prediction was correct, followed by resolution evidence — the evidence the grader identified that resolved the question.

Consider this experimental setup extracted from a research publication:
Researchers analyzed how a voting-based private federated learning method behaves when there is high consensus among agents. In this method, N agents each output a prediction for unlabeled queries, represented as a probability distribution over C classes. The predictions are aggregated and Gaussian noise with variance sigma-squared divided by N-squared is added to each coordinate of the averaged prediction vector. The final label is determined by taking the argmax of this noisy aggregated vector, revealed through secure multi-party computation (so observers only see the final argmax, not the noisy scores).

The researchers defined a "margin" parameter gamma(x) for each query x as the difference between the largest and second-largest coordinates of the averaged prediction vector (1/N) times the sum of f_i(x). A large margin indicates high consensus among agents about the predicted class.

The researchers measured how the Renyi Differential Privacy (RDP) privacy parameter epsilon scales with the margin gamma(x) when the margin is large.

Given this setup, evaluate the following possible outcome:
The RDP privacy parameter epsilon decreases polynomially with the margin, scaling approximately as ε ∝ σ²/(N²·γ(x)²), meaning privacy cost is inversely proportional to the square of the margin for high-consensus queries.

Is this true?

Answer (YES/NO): NO